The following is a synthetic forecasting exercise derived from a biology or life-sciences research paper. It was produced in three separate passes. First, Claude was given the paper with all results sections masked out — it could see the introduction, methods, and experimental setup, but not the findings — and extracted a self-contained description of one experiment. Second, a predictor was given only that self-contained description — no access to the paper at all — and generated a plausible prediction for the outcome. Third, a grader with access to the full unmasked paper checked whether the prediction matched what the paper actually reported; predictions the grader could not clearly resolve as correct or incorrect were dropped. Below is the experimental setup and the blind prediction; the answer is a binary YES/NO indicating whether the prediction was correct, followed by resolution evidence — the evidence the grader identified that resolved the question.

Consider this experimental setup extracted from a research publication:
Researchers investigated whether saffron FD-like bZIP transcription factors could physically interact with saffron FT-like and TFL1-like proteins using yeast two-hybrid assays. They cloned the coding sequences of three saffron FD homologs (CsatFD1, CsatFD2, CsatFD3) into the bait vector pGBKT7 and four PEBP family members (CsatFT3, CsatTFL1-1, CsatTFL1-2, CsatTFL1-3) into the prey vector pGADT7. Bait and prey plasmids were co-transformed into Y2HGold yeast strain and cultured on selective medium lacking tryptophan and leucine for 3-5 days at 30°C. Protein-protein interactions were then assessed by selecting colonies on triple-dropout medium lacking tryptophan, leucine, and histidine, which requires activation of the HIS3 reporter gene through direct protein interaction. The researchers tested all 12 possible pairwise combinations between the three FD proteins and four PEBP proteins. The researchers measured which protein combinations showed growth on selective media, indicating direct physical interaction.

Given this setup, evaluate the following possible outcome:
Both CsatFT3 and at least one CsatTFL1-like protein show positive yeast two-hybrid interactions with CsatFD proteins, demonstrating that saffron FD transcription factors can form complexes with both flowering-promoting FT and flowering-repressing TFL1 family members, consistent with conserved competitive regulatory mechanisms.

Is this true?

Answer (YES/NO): YES